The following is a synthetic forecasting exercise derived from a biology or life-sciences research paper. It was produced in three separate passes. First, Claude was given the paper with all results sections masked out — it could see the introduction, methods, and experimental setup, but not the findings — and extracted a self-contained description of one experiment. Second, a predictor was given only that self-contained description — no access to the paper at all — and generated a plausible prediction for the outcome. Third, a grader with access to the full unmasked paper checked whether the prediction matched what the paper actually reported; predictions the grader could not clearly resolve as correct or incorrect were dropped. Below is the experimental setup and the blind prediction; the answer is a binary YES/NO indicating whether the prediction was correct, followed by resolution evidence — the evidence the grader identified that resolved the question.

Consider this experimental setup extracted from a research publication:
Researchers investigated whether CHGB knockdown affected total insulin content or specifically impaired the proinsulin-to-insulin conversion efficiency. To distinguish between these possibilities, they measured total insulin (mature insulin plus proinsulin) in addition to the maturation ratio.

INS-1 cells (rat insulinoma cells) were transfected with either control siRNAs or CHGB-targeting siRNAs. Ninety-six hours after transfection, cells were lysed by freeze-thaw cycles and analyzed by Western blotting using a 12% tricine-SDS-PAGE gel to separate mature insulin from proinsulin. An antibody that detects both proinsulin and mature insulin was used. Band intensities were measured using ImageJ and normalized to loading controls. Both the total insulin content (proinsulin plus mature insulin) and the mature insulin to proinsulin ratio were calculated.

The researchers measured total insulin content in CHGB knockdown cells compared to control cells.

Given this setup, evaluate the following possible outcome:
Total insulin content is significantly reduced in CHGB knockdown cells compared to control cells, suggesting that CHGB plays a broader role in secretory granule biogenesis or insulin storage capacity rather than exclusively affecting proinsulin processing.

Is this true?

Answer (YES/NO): YES